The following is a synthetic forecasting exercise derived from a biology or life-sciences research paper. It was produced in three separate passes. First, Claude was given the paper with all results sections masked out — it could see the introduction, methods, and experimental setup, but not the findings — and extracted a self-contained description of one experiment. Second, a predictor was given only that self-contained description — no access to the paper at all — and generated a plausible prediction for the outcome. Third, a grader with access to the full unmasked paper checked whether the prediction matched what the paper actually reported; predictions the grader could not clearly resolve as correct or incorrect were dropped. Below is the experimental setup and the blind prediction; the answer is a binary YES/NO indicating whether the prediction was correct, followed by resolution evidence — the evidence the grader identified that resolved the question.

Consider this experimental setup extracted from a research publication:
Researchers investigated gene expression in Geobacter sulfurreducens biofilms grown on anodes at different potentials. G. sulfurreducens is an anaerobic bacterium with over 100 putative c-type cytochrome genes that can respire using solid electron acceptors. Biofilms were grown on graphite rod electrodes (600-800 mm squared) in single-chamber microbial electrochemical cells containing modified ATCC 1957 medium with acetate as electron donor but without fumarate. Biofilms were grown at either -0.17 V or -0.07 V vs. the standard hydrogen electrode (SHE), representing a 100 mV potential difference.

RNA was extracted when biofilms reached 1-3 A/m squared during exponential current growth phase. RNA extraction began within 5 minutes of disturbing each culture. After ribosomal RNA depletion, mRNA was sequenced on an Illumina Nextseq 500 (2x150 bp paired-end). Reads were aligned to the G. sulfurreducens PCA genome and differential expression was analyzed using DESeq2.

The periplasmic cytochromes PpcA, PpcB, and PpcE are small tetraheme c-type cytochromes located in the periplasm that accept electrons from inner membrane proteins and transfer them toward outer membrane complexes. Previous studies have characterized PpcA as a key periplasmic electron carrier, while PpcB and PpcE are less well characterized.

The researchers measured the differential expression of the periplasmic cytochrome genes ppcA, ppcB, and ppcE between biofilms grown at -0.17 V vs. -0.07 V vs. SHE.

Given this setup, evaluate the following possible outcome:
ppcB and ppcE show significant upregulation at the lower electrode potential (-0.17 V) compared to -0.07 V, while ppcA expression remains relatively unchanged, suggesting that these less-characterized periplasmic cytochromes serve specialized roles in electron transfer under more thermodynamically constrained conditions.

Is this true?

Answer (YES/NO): NO